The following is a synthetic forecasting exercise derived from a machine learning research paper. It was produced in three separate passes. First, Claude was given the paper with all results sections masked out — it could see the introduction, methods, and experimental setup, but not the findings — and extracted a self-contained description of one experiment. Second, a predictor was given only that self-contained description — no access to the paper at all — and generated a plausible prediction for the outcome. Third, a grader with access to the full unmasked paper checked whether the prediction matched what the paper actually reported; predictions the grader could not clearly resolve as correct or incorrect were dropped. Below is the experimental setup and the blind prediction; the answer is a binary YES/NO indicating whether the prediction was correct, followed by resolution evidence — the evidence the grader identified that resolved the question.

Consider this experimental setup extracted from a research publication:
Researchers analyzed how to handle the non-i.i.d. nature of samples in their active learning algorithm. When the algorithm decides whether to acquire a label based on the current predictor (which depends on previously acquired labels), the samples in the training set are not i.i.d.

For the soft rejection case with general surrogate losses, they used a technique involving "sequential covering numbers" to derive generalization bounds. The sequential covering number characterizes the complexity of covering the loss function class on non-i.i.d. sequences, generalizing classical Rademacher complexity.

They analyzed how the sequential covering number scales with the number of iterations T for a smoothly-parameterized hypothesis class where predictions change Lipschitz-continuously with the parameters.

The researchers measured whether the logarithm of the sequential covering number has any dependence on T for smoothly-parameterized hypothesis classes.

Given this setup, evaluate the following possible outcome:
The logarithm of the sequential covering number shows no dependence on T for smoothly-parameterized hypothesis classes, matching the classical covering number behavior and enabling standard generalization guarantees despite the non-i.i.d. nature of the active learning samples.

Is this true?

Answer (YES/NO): YES